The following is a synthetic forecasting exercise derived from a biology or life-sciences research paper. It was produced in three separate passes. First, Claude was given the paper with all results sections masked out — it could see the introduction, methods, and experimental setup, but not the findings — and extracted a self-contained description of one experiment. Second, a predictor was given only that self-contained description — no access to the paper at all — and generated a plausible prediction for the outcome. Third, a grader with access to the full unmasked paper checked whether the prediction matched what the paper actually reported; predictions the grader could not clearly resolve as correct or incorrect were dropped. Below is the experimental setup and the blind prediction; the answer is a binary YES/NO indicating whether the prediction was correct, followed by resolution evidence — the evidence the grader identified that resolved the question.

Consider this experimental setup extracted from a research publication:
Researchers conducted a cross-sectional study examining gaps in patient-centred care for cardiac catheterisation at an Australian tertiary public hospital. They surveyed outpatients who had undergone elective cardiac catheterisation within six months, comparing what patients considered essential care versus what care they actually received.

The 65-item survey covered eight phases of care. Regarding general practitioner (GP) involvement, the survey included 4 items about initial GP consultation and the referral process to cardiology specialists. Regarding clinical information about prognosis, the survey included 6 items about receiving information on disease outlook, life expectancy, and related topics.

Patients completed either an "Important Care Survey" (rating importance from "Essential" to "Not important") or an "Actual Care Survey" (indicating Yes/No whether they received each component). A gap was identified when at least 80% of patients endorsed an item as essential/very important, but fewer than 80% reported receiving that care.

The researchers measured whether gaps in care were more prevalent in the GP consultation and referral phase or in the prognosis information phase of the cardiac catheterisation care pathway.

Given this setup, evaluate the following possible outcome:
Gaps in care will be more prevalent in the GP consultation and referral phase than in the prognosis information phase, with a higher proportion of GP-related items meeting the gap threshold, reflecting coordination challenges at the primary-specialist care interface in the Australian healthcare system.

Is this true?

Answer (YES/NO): NO